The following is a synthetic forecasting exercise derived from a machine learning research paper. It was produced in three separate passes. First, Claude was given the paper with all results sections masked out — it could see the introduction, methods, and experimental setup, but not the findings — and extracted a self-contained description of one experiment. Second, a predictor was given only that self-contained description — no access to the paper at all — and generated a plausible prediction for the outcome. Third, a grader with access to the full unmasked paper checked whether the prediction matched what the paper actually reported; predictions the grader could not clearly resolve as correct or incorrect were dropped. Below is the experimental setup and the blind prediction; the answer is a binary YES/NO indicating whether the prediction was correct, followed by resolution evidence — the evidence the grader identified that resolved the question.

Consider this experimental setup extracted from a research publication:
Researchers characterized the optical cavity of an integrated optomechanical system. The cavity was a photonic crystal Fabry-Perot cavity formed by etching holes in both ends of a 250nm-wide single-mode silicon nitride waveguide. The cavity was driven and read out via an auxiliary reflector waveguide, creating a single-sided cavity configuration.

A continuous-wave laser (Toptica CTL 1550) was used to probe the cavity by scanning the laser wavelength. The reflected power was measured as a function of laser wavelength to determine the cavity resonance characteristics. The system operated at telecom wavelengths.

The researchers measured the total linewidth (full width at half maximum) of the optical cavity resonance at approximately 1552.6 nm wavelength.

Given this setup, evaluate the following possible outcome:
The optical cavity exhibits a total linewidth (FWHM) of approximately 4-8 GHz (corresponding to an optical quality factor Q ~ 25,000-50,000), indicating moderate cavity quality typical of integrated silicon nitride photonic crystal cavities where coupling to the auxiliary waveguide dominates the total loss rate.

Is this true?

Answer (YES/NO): YES